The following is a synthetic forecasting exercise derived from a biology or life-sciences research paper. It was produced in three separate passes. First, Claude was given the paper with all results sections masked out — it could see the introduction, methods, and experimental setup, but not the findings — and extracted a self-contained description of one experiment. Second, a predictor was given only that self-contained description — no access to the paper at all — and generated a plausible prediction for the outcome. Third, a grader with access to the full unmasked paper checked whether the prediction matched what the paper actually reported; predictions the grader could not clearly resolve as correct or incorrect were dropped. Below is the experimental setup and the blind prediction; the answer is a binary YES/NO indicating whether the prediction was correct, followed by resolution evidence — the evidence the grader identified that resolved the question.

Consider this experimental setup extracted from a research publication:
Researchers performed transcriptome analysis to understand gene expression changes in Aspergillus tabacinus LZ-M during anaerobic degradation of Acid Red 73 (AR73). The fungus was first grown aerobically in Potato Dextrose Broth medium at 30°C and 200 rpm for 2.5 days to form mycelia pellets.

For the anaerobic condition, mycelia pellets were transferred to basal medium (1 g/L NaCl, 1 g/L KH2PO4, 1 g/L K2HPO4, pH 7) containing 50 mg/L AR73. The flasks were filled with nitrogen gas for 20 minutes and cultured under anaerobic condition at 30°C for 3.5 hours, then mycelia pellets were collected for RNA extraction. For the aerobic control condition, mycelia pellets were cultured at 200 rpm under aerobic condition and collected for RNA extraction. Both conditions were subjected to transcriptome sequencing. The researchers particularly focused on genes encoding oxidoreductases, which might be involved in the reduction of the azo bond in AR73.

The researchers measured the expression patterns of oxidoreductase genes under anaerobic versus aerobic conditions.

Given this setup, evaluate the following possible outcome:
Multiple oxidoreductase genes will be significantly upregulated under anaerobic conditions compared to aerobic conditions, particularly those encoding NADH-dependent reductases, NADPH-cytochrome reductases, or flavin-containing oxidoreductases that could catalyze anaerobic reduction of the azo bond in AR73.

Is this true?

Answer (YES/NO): NO